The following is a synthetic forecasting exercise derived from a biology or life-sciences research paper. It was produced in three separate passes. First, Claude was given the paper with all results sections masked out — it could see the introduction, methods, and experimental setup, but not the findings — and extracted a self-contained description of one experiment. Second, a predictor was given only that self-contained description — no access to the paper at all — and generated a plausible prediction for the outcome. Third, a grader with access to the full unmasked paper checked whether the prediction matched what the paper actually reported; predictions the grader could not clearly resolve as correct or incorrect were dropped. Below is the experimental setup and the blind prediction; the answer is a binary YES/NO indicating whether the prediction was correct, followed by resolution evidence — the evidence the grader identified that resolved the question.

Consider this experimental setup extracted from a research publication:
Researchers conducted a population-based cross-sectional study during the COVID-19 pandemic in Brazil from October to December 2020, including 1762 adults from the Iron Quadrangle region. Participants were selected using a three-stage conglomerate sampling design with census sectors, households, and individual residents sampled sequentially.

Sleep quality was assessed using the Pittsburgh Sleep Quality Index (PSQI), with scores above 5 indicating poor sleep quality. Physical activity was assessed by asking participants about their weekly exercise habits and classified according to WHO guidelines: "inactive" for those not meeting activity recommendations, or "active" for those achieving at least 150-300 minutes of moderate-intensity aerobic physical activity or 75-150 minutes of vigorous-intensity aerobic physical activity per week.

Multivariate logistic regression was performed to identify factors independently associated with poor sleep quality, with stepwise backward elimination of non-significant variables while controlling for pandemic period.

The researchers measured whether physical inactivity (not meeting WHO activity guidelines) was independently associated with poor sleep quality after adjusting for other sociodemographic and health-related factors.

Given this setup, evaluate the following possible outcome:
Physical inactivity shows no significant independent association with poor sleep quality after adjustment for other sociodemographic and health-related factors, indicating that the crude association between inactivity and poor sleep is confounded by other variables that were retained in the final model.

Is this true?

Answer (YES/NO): YES